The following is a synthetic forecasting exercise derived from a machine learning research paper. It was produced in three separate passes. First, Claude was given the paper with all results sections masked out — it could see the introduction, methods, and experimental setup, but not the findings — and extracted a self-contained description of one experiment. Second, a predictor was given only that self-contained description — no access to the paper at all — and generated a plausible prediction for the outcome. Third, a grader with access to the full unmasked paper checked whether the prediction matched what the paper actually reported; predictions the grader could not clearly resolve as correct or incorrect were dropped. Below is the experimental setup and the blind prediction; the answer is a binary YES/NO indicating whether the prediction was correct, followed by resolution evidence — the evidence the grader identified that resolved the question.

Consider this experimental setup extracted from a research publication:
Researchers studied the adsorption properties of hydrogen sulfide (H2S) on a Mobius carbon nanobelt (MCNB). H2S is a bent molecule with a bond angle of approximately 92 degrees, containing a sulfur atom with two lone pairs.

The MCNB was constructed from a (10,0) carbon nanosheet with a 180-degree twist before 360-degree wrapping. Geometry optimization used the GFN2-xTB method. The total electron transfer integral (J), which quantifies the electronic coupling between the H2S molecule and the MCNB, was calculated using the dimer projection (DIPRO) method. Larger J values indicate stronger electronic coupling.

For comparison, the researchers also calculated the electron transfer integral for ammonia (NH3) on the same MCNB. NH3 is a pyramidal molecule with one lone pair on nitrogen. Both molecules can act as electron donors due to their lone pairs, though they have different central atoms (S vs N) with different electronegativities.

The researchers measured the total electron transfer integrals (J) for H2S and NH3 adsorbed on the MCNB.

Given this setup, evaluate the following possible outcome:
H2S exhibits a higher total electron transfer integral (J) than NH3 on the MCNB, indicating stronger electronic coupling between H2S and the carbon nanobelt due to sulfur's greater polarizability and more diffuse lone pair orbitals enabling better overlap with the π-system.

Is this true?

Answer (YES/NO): NO